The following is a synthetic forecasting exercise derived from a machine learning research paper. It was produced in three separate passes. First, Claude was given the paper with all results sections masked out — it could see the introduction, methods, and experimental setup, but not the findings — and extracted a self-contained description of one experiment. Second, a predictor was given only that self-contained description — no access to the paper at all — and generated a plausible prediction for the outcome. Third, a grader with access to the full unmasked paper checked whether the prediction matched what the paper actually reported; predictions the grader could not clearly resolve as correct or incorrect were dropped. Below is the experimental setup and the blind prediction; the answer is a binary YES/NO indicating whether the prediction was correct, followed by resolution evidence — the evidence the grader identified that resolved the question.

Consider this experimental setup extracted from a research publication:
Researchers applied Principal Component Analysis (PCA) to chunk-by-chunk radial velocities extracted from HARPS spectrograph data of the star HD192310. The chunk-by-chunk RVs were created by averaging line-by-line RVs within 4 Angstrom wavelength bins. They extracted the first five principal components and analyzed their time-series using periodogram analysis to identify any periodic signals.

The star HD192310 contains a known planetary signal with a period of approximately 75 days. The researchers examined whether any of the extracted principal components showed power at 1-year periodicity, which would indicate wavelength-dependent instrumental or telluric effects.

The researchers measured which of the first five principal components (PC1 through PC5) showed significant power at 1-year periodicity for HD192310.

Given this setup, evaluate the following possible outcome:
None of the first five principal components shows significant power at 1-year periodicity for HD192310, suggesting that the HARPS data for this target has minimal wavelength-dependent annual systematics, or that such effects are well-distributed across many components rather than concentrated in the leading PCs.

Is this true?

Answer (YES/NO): NO